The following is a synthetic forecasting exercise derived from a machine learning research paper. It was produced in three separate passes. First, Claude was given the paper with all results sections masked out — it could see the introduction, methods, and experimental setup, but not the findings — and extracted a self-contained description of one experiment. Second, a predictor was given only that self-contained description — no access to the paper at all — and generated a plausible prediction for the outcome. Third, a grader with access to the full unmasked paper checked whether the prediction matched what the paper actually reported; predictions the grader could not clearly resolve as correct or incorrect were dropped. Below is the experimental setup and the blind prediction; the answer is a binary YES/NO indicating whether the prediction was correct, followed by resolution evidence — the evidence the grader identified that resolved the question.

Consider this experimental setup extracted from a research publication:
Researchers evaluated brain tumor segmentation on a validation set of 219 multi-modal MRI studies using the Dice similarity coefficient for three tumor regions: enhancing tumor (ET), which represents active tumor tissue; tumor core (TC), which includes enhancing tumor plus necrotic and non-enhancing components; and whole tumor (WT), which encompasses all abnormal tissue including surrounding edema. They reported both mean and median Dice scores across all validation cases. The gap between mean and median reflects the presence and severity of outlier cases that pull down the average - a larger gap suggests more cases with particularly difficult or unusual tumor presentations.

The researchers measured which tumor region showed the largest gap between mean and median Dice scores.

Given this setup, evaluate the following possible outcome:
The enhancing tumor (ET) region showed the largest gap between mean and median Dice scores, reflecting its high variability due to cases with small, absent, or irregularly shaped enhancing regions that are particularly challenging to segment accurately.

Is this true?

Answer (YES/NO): NO